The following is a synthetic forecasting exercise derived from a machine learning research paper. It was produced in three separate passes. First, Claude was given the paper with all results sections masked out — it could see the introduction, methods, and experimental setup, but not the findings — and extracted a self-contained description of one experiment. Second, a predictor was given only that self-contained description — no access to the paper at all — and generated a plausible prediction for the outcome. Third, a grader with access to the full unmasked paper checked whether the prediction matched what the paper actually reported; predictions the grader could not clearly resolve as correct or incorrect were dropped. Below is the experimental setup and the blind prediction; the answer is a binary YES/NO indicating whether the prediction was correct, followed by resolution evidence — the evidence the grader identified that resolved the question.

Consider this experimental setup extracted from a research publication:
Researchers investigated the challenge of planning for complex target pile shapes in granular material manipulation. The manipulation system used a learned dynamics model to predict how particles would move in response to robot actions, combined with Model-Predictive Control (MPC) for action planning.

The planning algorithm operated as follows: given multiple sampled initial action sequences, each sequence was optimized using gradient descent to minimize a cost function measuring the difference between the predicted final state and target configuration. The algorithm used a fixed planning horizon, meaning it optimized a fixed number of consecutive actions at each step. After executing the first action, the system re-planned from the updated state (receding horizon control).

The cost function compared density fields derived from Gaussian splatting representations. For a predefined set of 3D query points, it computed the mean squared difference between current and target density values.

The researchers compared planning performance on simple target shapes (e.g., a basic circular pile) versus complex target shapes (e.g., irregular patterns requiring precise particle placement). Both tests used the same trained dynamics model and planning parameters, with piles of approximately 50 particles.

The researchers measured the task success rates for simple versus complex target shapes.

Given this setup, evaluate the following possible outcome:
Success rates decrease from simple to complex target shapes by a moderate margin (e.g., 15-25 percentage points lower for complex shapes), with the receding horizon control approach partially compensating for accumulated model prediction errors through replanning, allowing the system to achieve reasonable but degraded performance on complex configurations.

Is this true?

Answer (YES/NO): NO